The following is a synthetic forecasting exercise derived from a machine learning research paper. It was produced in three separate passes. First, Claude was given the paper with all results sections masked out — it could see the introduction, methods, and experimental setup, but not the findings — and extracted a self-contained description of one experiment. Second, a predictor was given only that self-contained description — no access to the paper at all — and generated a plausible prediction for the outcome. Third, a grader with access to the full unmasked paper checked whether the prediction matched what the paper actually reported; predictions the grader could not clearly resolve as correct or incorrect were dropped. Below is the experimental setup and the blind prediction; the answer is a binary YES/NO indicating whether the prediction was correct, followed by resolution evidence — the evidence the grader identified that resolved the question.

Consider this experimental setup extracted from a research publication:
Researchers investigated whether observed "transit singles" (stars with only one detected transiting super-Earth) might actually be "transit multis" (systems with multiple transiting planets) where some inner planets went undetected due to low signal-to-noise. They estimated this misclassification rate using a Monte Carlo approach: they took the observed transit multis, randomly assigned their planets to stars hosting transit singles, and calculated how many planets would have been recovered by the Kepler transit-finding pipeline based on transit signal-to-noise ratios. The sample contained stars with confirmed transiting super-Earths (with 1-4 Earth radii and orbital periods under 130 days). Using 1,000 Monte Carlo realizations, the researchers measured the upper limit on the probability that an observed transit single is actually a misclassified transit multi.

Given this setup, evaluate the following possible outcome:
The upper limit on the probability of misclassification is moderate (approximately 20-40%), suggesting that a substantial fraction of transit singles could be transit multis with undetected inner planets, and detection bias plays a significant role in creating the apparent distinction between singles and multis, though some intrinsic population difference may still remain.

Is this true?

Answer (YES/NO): NO